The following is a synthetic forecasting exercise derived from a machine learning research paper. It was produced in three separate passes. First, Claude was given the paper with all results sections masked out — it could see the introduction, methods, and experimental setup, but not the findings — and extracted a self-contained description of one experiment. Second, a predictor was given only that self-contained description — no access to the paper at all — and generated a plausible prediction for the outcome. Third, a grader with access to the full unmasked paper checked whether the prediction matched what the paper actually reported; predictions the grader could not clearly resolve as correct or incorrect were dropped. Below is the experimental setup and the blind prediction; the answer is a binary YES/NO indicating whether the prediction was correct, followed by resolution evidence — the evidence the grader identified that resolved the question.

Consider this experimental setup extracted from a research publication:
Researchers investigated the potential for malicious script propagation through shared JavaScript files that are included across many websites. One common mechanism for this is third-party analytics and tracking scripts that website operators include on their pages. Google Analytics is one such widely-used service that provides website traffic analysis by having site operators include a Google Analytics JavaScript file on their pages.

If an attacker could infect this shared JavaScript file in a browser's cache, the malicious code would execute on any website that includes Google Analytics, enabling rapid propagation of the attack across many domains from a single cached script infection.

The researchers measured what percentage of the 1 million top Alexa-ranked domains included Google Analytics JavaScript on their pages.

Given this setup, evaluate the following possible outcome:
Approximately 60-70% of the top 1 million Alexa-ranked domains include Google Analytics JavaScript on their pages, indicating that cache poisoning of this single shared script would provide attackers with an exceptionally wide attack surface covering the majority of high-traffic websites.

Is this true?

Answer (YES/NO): YES